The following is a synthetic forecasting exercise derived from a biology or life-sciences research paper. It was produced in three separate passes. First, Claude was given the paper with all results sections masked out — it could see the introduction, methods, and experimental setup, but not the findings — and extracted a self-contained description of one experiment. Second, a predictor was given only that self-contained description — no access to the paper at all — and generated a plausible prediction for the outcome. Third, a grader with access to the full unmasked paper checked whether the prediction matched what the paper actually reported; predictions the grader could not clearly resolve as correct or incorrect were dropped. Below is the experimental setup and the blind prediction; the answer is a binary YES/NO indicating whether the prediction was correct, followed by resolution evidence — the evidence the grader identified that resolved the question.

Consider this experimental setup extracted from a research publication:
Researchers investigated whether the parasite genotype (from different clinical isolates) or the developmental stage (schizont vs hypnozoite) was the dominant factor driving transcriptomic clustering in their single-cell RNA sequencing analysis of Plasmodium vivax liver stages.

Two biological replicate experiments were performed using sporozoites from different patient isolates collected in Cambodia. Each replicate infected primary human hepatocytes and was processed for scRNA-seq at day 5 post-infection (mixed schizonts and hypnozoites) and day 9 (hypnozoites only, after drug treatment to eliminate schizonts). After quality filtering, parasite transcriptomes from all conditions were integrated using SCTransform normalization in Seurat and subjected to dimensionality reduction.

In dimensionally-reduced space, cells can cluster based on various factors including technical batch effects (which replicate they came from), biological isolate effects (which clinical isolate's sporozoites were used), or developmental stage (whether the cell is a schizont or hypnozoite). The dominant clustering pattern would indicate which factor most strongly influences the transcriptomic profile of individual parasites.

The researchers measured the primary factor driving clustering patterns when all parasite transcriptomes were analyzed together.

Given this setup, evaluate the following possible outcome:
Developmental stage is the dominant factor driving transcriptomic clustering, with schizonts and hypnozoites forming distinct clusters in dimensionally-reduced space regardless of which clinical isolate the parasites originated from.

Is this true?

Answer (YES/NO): YES